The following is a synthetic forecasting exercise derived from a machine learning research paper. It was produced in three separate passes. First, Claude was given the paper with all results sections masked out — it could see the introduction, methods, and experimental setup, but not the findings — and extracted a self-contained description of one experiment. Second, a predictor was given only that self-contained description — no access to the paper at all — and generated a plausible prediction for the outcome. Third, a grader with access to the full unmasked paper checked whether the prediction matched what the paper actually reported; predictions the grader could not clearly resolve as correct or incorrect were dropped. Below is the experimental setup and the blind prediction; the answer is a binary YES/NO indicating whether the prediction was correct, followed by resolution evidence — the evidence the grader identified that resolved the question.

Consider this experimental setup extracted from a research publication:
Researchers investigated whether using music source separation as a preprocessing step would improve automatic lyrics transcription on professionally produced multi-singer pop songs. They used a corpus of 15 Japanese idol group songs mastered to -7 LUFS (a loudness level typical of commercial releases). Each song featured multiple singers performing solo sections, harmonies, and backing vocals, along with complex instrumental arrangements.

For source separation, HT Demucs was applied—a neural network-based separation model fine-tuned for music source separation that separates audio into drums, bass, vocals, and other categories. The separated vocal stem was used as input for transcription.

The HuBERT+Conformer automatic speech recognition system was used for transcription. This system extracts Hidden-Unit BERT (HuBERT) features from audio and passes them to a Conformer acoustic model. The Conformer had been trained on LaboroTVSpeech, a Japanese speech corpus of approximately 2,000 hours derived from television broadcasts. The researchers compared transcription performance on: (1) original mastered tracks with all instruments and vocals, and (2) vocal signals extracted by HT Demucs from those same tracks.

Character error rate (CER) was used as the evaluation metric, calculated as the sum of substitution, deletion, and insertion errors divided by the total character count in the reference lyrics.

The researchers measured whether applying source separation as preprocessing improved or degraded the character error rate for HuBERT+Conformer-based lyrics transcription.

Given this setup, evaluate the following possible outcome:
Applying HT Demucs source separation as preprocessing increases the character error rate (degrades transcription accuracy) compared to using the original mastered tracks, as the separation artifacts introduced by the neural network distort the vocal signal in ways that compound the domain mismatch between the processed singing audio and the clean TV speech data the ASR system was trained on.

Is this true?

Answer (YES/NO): NO